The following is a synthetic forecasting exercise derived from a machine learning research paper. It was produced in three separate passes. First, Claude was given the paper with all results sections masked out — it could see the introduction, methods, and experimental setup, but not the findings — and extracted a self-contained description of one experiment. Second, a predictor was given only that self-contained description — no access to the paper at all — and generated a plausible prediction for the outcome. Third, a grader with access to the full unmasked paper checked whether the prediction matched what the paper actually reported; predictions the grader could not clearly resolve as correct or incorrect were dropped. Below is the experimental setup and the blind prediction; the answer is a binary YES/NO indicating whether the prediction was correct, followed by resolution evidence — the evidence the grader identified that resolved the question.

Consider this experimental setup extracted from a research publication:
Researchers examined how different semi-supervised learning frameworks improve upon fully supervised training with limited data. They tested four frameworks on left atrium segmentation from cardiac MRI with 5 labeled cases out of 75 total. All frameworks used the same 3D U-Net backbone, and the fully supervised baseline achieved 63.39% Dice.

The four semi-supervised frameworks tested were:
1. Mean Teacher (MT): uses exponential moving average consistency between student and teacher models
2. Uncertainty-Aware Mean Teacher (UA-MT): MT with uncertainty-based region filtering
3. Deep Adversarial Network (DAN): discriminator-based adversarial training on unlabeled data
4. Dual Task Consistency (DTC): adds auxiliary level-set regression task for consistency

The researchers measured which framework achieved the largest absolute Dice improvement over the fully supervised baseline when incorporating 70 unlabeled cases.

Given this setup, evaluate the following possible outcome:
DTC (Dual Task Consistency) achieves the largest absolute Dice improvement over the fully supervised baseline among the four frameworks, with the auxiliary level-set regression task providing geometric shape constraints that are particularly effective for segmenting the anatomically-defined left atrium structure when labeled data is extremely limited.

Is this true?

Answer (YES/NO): YES